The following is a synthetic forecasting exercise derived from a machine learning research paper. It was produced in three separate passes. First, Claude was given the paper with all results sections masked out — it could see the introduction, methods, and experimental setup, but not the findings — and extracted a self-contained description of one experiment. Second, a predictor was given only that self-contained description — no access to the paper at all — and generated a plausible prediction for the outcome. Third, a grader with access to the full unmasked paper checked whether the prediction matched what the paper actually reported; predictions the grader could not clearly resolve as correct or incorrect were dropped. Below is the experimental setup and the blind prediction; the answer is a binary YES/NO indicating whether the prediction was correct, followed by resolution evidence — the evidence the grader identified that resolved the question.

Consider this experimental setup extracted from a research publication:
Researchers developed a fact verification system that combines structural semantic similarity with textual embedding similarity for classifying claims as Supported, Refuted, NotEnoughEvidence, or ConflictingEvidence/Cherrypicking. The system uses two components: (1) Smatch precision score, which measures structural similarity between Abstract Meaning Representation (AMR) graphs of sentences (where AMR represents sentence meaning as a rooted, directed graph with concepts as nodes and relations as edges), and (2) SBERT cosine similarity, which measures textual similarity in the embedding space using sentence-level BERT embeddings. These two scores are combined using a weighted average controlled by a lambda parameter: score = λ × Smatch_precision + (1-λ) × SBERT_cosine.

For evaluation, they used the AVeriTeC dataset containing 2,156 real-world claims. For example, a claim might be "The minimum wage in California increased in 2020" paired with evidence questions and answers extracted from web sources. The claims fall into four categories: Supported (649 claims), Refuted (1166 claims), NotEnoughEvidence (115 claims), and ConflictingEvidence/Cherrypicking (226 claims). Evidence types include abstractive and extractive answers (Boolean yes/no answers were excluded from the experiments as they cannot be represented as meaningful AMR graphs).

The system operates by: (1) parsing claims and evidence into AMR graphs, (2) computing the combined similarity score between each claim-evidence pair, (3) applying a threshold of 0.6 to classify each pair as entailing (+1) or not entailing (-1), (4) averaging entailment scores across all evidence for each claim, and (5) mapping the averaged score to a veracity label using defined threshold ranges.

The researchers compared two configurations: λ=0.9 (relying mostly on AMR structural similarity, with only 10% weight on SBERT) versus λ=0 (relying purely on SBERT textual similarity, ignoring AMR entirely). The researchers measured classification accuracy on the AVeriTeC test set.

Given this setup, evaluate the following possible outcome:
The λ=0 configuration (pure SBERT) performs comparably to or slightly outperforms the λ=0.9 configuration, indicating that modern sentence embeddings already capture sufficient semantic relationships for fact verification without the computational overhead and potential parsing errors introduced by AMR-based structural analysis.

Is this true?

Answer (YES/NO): NO